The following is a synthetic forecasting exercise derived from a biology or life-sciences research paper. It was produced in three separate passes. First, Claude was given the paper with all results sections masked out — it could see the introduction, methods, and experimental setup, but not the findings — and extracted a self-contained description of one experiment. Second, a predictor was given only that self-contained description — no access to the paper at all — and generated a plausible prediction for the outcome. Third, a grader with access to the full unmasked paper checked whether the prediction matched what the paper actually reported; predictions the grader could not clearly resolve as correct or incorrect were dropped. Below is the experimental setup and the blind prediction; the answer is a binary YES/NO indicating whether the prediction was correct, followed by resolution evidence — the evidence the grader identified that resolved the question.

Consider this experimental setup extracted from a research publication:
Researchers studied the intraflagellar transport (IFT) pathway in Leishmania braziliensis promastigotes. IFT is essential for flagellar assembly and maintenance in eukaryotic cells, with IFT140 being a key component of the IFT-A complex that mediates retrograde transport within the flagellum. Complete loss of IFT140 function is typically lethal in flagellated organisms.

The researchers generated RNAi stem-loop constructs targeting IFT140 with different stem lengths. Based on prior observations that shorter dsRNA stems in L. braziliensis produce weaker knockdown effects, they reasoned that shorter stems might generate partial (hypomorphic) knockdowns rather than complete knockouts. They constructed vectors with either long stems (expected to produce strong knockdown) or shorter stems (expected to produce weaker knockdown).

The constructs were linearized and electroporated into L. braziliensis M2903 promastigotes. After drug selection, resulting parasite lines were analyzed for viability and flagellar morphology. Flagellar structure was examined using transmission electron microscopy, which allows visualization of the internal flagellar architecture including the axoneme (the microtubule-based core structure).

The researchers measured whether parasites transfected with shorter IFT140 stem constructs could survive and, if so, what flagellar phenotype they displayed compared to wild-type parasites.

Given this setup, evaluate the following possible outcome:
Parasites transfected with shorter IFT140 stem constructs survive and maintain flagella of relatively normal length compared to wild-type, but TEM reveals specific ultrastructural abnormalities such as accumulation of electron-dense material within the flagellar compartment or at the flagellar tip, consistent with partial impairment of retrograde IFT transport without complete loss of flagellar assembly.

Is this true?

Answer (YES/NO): NO